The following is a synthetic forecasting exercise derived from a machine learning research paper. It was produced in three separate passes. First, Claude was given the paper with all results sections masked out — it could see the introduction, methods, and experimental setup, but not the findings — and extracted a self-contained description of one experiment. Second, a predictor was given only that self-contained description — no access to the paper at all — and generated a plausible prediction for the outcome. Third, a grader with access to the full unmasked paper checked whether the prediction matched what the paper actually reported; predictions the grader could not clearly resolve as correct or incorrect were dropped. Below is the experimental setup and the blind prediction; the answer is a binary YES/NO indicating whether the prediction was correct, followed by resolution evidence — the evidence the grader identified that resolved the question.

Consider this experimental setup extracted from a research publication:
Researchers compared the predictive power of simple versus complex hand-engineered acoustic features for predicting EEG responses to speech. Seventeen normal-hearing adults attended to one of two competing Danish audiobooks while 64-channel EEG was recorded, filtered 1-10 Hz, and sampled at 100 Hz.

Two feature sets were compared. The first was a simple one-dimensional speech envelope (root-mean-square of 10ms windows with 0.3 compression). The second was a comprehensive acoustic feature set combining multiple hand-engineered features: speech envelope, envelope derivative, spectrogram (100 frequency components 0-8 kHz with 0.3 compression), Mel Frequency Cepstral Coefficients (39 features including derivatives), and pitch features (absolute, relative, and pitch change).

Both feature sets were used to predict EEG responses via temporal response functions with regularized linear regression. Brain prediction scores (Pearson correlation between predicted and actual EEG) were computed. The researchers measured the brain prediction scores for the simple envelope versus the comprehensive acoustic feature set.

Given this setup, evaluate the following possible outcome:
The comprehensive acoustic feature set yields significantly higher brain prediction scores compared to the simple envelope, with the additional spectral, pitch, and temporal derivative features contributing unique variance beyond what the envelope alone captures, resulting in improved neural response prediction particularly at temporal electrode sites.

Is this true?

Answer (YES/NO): NO